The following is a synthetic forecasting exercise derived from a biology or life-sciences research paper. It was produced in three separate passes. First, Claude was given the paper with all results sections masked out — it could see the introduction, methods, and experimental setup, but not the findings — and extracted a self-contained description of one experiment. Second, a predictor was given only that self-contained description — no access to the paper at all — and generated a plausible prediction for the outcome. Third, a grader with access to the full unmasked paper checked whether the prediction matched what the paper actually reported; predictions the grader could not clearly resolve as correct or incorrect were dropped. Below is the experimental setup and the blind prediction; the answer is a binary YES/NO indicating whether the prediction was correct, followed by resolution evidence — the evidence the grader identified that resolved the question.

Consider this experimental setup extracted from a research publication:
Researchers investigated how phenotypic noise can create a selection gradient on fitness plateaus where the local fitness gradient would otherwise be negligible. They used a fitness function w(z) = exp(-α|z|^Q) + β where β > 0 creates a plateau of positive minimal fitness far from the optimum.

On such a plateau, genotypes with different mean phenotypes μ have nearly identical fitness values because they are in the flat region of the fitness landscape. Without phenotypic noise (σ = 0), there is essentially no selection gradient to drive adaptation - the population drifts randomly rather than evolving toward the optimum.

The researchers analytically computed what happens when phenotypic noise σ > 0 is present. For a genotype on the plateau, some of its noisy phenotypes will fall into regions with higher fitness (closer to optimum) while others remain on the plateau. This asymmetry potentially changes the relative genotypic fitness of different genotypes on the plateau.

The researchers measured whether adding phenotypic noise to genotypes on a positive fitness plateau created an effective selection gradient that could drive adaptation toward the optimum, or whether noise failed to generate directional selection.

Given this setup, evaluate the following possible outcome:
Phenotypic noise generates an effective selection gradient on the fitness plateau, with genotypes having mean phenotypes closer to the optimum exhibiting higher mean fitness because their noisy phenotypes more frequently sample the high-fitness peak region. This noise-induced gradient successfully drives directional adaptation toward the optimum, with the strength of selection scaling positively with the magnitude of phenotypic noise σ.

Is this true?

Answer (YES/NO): NO